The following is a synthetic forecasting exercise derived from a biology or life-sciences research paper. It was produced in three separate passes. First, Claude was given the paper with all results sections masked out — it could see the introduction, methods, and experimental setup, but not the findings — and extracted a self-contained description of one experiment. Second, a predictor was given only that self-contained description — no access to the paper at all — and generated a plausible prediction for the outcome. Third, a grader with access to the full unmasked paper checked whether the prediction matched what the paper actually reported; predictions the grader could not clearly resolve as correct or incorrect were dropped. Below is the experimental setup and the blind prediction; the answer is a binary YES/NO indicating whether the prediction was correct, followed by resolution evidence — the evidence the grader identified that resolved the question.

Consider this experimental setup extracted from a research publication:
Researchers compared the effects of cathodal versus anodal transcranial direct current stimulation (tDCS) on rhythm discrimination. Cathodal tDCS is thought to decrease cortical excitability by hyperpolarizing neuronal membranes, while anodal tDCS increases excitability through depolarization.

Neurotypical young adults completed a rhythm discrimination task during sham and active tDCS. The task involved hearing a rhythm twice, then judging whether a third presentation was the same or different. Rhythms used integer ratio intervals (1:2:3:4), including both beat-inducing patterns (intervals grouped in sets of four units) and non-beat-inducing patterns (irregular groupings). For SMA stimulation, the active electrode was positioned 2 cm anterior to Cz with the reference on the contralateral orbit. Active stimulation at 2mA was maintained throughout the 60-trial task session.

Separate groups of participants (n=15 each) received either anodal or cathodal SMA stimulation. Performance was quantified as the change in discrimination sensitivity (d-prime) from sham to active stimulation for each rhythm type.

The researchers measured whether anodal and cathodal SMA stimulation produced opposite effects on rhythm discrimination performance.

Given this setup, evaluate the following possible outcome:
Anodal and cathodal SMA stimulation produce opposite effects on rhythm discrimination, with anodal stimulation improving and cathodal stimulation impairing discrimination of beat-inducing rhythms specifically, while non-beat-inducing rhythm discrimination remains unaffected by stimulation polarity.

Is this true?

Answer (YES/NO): NO